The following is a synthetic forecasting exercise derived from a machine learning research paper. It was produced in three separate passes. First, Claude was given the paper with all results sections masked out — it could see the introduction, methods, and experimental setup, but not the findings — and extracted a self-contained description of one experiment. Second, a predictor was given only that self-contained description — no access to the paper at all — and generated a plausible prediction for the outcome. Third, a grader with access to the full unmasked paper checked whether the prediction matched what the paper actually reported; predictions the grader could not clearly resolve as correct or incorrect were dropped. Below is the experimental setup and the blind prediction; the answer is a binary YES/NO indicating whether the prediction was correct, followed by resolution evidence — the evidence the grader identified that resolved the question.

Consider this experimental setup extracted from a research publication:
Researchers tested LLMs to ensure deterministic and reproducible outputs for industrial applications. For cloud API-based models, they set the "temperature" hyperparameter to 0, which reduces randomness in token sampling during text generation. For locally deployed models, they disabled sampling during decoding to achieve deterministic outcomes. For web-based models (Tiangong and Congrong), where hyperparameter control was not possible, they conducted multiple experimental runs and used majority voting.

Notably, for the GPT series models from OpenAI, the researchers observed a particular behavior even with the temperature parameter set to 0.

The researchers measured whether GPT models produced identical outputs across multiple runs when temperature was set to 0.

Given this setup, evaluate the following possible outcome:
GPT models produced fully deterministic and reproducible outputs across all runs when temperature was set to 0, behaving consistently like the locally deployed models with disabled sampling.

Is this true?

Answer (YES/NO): NO